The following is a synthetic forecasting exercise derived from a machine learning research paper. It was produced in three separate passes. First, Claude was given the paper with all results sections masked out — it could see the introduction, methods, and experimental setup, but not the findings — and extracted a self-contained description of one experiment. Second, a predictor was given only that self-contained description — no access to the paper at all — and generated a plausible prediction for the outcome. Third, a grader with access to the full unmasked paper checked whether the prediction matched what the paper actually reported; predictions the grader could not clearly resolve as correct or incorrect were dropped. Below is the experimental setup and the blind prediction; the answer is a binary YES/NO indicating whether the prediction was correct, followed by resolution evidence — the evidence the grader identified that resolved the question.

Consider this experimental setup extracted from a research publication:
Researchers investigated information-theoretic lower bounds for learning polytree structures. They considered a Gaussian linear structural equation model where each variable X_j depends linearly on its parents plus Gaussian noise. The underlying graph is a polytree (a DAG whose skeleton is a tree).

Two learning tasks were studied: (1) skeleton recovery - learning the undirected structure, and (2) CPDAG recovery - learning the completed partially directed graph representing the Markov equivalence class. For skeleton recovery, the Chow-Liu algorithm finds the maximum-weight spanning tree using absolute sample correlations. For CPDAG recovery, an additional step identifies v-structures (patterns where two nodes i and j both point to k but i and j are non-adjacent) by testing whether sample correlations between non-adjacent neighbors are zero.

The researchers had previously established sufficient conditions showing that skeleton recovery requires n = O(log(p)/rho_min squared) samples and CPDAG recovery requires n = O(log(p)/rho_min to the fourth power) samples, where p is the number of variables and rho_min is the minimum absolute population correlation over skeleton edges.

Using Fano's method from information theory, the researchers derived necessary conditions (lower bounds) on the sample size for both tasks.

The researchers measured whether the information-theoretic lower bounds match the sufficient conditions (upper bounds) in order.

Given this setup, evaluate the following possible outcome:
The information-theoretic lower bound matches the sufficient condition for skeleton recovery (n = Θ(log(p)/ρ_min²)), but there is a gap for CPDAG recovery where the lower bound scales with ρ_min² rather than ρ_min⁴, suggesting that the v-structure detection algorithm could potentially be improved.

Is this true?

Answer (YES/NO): NO